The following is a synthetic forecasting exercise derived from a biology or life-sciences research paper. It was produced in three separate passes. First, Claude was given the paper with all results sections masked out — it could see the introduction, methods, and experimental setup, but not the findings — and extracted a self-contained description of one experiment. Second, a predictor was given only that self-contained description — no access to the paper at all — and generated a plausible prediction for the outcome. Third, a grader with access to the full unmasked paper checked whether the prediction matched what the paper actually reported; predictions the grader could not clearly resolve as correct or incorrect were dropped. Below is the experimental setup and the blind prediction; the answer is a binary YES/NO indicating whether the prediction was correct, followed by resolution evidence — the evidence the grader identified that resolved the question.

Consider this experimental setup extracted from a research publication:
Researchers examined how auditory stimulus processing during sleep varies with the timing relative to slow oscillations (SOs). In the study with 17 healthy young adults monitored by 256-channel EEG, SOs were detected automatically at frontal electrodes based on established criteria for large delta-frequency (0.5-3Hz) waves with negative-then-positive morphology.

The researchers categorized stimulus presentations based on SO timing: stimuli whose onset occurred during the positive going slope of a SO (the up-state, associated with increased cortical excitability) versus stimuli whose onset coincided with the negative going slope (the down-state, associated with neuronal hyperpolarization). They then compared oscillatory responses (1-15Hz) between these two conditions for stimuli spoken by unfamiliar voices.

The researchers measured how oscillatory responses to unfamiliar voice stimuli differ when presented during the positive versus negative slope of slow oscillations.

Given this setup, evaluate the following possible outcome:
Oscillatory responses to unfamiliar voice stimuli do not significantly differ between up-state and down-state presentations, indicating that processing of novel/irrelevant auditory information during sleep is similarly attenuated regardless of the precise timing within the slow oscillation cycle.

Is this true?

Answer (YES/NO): NO